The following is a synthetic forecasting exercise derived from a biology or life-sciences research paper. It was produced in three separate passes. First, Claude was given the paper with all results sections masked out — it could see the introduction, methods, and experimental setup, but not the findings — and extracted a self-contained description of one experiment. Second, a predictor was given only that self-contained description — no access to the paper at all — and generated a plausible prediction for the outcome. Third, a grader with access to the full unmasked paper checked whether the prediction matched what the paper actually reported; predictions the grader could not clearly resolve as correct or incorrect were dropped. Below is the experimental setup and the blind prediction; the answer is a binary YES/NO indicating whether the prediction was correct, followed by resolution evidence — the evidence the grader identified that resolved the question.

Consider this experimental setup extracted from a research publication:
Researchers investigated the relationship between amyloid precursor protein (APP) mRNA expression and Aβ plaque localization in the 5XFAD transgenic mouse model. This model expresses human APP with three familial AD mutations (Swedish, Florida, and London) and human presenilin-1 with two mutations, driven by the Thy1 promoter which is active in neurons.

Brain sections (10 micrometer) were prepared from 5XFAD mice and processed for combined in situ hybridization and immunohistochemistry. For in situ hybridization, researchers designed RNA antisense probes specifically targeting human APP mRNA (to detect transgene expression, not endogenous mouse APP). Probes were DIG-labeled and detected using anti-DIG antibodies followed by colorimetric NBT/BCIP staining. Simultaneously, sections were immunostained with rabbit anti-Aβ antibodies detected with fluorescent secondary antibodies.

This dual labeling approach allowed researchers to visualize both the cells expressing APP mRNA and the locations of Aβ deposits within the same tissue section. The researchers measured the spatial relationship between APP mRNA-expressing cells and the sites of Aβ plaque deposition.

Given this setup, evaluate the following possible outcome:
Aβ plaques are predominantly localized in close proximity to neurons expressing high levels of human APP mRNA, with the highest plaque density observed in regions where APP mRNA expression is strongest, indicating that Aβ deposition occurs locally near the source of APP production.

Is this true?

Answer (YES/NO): NO